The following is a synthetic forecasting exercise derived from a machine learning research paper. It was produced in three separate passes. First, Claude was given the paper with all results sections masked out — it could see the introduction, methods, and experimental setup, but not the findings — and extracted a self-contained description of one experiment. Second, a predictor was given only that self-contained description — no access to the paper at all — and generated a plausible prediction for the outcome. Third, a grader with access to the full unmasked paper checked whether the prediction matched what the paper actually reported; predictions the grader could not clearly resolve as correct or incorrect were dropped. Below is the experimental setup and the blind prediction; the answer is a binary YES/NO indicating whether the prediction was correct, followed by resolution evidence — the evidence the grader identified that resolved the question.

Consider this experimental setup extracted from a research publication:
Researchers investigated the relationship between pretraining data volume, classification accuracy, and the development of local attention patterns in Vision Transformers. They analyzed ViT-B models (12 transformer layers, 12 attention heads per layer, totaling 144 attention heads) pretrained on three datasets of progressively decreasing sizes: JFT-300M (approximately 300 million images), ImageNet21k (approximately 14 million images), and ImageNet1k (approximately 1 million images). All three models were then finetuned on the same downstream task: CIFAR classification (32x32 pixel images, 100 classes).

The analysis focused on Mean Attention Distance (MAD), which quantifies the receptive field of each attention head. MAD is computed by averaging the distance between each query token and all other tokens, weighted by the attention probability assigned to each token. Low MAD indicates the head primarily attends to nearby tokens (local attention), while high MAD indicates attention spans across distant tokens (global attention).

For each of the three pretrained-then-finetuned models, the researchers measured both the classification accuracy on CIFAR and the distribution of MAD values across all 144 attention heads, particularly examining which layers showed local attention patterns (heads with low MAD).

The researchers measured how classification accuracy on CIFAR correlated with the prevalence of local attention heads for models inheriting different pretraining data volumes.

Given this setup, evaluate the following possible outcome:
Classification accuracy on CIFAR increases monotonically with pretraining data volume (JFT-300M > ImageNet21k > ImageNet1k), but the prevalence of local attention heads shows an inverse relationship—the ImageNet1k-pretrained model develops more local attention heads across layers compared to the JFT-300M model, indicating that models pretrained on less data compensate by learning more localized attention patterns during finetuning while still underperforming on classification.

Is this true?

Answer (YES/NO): NO